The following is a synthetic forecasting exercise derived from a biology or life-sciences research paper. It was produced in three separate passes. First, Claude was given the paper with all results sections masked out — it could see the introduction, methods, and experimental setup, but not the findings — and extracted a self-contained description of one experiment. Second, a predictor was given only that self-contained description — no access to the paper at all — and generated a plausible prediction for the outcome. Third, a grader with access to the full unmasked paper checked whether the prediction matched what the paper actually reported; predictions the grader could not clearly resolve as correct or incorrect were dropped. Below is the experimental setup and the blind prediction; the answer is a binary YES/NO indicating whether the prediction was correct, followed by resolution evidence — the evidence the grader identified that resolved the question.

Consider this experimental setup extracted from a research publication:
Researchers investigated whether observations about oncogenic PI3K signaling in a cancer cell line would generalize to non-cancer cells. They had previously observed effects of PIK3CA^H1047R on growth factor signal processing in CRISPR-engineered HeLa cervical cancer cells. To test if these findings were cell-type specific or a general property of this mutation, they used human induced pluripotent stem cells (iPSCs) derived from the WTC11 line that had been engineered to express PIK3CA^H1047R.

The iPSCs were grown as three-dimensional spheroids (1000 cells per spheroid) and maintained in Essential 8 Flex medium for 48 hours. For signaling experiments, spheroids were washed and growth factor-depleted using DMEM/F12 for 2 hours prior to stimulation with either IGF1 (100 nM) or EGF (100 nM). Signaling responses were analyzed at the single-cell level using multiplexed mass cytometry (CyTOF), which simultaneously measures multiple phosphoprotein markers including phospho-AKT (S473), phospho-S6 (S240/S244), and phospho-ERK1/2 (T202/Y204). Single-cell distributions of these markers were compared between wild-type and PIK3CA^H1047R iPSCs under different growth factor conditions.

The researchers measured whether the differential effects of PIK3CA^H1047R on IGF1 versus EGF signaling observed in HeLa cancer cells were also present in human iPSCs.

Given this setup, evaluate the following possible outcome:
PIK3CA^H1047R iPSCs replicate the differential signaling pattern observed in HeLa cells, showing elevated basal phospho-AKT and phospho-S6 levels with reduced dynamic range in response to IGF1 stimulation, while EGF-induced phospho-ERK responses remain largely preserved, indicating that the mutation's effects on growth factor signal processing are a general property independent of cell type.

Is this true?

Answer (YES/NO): NO